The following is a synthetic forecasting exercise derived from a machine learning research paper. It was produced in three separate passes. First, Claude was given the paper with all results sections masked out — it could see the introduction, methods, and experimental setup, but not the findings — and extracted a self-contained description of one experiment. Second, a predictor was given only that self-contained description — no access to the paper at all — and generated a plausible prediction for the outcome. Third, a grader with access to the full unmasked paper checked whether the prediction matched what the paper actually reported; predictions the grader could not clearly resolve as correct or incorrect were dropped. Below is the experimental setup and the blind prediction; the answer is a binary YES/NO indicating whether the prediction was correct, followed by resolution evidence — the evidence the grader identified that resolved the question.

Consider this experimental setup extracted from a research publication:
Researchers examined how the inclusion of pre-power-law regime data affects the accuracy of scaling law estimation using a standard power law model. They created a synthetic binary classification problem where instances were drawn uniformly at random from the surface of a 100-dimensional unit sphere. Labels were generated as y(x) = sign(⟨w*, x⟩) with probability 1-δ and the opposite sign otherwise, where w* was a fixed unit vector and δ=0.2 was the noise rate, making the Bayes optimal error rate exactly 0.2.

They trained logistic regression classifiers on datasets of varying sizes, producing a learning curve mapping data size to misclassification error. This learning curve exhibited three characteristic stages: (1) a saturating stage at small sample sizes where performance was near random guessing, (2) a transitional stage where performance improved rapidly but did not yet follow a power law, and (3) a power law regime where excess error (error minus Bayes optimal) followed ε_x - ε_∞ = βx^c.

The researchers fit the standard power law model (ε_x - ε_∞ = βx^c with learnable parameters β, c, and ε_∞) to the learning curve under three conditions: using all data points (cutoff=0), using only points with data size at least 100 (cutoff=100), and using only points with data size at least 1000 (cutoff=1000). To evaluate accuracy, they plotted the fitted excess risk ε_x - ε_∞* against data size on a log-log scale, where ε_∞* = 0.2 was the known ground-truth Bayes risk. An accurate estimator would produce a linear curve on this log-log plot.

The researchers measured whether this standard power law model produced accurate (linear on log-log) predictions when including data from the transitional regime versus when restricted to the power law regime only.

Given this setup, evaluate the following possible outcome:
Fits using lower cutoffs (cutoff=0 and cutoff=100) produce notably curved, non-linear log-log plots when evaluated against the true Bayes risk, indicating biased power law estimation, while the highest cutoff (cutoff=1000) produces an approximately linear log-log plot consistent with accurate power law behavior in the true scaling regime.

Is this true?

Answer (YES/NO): YES